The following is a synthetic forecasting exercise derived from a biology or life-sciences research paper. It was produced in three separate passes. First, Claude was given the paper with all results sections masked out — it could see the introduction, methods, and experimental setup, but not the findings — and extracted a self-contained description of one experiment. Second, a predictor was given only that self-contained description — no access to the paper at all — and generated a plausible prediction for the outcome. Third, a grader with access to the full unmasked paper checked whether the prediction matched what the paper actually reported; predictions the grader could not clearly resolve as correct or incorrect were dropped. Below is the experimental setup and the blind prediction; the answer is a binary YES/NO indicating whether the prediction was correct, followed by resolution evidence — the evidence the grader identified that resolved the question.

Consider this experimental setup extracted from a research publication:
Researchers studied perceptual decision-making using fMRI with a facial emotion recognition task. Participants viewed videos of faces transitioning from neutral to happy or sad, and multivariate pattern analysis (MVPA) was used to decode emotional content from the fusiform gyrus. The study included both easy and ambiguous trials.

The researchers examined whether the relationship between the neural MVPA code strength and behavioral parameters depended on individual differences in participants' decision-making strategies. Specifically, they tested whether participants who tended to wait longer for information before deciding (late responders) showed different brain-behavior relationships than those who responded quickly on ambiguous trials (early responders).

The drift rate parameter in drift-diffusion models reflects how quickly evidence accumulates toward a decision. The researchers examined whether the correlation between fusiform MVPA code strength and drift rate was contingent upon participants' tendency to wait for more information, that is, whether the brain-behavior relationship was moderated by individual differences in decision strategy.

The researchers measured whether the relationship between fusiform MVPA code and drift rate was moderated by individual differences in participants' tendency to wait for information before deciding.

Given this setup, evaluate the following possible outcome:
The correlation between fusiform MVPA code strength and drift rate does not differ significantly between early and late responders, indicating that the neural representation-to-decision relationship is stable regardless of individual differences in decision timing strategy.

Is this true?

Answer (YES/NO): NO